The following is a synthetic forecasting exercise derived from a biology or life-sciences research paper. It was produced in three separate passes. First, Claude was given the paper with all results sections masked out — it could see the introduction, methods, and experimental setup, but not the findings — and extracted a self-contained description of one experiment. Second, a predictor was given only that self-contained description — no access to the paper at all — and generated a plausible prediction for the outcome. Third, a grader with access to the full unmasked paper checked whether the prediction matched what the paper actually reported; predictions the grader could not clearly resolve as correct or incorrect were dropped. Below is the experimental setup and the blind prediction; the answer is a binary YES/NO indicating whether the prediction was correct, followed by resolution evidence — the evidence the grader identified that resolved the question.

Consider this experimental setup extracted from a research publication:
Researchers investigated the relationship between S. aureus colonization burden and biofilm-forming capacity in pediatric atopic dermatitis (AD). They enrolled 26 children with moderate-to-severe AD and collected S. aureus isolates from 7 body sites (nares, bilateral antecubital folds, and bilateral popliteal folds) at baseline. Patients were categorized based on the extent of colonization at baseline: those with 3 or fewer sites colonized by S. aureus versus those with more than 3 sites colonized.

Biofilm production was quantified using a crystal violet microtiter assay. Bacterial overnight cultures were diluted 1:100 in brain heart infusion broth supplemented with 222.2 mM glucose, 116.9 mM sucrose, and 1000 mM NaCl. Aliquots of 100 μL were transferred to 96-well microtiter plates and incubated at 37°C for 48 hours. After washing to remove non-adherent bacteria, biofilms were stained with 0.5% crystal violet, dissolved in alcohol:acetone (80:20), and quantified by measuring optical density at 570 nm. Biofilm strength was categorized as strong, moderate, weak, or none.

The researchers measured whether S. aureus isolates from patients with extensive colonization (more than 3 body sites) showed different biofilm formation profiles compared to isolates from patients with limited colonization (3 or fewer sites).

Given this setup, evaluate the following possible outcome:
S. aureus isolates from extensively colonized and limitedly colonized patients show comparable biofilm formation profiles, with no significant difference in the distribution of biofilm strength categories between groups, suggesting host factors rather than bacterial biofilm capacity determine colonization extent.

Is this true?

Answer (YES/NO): YES